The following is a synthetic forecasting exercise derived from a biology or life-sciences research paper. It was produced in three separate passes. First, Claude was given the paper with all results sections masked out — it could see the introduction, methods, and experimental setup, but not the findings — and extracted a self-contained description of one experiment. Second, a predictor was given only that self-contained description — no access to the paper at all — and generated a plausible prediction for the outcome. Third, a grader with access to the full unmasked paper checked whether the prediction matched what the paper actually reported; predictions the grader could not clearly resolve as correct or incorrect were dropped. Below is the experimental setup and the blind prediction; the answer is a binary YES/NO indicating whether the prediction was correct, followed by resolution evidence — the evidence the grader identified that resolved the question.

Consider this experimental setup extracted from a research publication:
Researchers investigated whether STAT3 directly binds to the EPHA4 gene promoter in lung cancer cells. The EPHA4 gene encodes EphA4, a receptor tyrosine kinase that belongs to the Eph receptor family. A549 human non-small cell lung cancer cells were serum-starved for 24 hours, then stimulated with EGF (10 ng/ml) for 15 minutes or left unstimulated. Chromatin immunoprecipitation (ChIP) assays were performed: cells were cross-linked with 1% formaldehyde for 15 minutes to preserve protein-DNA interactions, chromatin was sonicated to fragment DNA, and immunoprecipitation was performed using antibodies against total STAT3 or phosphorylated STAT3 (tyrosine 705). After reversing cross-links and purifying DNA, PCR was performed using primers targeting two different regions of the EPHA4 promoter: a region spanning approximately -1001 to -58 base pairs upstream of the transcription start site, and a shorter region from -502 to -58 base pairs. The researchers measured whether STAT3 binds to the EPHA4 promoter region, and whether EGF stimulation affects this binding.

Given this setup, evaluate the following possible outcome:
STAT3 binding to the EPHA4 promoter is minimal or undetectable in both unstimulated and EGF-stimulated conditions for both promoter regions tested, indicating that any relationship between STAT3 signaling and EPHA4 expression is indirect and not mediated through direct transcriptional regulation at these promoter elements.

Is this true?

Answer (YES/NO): NO